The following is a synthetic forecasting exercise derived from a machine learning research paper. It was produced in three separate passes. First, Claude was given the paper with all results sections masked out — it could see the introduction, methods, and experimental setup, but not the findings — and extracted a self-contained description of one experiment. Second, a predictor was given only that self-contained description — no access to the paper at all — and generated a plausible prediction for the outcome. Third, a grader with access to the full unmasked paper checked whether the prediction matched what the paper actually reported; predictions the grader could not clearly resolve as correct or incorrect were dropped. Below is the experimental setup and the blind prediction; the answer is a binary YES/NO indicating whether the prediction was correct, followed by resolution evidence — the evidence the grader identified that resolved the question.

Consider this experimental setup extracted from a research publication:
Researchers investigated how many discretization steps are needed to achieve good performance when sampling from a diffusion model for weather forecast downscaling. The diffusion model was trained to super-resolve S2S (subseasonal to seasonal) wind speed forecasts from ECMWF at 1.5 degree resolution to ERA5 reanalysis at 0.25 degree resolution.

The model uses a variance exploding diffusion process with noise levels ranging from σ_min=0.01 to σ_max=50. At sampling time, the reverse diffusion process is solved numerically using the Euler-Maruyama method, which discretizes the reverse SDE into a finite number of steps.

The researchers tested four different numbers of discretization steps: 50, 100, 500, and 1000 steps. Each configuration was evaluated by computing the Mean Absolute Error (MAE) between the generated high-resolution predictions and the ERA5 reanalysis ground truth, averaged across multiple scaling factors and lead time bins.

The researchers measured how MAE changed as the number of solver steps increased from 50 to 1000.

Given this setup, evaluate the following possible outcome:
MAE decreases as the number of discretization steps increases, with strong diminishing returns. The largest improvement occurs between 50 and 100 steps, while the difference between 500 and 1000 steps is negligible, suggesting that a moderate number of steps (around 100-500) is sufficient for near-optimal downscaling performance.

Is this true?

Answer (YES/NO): NO